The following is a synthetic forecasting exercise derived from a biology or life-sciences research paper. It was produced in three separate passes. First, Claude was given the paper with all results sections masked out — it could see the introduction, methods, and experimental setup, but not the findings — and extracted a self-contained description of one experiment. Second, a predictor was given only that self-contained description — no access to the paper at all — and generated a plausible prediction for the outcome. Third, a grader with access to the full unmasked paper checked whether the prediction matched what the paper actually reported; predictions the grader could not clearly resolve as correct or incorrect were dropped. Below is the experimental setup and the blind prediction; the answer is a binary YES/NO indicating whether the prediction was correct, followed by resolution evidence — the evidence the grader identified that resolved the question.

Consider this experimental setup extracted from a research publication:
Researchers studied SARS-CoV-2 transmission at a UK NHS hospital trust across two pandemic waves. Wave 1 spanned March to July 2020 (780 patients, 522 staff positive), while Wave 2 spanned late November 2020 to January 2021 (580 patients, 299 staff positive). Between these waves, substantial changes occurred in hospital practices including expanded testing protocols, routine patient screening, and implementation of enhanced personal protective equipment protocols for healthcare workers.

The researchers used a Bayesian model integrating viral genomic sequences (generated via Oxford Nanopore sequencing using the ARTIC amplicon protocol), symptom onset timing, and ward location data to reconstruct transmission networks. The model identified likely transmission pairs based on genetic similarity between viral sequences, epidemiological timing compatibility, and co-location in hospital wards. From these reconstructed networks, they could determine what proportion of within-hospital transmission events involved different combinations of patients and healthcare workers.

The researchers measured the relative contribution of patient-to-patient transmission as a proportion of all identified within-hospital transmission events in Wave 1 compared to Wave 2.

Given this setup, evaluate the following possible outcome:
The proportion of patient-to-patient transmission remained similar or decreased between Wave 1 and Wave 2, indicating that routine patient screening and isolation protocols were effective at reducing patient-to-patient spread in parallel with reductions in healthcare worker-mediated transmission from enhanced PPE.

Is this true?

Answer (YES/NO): NO